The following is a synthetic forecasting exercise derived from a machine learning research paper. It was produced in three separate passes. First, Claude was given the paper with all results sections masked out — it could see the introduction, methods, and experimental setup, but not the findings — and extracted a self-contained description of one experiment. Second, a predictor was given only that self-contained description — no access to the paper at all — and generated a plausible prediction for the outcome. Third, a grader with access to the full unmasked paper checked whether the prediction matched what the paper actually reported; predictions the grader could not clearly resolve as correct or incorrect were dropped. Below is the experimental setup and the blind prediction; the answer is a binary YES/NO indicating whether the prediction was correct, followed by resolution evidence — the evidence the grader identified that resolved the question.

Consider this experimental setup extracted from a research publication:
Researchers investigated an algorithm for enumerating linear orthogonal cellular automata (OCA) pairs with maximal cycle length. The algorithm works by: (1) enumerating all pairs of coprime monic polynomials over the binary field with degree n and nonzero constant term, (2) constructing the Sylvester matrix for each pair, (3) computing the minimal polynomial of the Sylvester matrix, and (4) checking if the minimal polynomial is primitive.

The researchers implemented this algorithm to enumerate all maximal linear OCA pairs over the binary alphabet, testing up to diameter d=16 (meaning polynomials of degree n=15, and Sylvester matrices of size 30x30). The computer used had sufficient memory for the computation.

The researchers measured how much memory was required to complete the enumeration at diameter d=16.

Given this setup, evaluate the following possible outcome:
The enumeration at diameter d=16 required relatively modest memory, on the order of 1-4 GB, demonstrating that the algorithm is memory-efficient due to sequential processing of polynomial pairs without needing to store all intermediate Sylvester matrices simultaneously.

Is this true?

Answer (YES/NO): NO